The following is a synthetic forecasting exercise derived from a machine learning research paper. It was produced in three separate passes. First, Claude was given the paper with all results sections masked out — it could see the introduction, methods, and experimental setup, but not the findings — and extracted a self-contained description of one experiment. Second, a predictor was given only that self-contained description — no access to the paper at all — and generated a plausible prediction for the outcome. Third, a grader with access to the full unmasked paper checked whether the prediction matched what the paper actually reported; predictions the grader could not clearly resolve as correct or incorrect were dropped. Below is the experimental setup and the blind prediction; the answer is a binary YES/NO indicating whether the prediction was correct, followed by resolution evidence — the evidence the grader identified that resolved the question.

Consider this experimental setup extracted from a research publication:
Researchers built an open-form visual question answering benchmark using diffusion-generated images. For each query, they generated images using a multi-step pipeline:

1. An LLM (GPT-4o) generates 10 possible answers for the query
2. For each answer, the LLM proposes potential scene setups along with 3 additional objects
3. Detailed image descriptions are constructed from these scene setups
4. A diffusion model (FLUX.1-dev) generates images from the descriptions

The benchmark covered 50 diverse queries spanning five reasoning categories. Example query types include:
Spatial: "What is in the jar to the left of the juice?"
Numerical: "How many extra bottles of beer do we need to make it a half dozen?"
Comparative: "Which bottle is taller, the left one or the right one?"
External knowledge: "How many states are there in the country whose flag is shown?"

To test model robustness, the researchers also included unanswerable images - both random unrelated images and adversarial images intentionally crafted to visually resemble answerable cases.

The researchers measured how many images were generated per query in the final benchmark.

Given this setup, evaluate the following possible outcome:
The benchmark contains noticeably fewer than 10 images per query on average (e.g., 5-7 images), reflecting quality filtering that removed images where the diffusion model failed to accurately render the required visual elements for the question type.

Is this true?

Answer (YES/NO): NO